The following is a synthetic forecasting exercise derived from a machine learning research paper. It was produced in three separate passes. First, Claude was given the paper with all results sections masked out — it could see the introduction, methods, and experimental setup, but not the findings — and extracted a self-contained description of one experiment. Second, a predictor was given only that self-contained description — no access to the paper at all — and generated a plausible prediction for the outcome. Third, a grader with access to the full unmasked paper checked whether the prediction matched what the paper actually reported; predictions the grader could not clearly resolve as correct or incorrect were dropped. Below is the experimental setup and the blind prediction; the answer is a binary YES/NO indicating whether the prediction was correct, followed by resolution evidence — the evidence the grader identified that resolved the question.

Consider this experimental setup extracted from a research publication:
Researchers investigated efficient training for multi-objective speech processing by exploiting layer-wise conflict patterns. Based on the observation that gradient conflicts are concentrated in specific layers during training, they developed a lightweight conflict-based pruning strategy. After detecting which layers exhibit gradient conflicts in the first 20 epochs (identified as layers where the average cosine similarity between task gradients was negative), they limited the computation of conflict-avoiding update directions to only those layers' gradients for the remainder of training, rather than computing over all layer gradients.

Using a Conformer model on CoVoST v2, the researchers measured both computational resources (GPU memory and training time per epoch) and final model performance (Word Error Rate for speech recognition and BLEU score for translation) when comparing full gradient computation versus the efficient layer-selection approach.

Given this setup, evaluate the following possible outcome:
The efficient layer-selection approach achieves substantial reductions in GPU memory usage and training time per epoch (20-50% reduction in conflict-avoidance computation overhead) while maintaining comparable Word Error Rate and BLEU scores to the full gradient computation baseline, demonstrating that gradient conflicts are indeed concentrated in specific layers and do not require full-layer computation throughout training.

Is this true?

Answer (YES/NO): NO